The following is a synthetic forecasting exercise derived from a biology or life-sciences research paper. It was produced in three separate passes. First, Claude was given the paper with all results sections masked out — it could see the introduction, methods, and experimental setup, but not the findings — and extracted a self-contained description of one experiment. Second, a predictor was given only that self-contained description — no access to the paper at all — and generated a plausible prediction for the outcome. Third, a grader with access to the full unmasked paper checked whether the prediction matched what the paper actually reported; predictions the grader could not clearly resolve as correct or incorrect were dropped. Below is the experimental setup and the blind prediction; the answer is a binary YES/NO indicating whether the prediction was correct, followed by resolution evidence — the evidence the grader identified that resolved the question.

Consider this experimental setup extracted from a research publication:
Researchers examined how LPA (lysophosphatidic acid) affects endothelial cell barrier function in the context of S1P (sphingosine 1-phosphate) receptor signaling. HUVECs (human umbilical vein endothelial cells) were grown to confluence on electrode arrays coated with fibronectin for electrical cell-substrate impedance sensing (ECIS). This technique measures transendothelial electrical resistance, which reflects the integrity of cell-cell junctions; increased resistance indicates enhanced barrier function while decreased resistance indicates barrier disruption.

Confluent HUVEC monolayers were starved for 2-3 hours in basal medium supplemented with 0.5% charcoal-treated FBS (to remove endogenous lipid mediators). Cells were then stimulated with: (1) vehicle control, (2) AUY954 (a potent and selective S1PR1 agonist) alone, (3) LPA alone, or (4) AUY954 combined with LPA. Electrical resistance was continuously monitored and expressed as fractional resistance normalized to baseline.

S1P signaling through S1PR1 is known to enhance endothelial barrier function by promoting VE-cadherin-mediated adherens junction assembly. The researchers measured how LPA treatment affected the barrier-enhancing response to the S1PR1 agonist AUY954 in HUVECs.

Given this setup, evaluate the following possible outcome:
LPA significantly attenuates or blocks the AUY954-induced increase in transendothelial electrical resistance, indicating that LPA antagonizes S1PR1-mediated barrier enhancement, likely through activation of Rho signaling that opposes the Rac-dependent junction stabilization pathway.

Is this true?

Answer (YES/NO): YES